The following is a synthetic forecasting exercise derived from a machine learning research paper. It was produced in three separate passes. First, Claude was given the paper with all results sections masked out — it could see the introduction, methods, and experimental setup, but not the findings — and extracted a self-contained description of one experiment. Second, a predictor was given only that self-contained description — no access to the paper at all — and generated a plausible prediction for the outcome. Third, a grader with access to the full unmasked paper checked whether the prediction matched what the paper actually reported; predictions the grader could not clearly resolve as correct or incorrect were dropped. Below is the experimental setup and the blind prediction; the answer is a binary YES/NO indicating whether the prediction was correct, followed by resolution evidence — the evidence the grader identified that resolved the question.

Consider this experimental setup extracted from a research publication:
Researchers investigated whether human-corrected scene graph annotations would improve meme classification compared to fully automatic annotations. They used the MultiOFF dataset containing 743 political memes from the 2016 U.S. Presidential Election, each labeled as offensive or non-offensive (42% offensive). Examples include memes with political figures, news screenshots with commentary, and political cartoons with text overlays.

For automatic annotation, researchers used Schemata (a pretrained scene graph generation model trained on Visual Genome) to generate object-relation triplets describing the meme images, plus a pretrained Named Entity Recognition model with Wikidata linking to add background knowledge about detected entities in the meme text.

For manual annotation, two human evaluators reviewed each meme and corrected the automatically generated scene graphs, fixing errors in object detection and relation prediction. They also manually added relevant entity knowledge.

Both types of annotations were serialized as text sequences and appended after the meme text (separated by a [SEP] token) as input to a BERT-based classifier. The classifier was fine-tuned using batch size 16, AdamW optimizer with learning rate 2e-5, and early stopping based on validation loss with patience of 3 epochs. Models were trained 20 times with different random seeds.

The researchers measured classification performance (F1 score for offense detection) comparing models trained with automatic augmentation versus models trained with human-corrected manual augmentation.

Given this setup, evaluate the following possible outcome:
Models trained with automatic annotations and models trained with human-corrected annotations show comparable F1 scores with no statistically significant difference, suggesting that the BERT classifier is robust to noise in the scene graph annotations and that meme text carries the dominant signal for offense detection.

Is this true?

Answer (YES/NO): NO